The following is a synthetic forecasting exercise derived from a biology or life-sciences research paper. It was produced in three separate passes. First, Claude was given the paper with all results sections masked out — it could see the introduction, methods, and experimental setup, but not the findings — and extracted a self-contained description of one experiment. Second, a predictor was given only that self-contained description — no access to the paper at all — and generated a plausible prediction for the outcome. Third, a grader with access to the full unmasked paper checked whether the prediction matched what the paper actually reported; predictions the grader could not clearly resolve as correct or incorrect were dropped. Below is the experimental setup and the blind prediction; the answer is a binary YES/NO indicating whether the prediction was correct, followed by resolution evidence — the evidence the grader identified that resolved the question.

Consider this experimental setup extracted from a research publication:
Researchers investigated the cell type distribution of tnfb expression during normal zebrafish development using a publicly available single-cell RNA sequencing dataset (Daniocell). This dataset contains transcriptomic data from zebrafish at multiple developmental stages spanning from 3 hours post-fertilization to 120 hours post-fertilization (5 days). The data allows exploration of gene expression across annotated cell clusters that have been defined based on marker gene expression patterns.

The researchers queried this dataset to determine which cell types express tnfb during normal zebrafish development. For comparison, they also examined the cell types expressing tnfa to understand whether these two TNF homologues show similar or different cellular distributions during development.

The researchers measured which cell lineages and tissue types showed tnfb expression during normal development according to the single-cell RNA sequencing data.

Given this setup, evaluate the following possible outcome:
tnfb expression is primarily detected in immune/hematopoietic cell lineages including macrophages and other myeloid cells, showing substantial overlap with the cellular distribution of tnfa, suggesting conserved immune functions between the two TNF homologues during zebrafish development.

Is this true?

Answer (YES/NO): NO